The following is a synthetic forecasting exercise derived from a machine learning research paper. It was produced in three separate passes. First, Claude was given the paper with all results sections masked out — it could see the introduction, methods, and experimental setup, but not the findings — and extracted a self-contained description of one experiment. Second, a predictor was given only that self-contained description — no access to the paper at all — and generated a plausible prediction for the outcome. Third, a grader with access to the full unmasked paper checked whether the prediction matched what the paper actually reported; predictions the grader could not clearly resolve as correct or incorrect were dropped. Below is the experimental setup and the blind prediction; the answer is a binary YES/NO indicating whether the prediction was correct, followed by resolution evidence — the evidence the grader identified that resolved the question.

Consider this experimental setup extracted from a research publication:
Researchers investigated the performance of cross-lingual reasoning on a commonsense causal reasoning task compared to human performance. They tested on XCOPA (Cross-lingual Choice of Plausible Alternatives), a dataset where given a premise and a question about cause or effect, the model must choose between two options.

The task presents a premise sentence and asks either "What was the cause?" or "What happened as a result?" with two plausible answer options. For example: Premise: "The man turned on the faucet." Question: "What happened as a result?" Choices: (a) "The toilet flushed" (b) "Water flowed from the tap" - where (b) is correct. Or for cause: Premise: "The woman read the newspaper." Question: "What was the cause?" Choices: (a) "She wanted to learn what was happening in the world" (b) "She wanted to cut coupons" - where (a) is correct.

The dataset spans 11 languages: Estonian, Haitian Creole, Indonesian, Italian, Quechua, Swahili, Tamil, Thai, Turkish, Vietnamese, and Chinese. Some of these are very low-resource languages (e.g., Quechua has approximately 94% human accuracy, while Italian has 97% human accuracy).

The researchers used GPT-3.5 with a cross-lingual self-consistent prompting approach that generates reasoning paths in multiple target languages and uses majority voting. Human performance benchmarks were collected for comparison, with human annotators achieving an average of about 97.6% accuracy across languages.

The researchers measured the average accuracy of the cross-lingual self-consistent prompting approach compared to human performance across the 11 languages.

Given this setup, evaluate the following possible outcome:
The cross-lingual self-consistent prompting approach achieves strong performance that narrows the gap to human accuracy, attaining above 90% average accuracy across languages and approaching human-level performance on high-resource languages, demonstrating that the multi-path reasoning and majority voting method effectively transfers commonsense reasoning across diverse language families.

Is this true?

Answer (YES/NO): YES